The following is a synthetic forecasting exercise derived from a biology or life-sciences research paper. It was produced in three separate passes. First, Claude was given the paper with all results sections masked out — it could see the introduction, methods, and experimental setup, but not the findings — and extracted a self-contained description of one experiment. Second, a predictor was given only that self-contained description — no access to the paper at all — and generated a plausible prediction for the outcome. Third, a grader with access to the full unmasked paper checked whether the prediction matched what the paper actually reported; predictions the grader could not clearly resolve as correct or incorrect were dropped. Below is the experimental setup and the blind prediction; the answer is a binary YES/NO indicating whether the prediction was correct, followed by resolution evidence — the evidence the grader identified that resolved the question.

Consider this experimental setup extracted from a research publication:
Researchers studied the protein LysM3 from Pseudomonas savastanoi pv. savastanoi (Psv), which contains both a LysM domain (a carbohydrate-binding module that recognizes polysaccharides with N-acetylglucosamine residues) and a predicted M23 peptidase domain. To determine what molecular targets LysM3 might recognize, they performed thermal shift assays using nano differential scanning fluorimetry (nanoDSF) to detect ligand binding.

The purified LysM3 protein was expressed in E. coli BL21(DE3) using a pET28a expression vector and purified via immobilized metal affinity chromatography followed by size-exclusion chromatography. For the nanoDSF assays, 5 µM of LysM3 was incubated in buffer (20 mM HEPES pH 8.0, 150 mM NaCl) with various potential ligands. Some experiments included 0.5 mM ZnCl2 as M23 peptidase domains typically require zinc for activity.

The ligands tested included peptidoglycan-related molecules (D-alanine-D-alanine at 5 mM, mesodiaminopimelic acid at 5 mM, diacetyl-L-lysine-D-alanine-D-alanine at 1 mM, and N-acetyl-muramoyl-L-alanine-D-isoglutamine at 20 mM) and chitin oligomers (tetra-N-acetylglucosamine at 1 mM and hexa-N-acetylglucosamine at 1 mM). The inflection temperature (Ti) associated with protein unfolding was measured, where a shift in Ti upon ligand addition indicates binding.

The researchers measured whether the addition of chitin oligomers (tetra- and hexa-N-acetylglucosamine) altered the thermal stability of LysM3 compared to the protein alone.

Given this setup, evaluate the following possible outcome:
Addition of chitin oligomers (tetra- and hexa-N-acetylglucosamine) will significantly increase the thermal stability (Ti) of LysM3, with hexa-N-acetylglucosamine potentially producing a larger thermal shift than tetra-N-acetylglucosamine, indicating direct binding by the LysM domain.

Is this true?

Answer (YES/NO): NO